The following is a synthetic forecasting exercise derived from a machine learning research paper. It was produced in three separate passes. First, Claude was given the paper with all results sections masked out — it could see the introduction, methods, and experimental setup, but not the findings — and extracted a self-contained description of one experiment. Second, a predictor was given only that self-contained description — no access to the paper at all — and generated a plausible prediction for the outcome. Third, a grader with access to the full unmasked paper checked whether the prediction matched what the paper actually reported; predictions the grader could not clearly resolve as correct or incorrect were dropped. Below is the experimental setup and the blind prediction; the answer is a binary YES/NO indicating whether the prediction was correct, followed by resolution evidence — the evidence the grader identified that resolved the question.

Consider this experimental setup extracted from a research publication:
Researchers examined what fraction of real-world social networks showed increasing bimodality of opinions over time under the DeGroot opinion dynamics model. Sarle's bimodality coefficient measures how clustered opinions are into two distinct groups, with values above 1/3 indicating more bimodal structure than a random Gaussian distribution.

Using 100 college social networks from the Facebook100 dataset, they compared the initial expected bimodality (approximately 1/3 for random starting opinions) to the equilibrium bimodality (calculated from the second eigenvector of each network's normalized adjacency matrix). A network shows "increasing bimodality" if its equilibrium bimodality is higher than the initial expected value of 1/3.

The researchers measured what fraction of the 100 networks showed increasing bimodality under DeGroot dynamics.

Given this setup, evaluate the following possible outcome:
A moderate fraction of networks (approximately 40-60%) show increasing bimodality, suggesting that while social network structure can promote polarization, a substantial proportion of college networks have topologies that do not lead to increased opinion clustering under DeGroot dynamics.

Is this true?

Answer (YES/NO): NO